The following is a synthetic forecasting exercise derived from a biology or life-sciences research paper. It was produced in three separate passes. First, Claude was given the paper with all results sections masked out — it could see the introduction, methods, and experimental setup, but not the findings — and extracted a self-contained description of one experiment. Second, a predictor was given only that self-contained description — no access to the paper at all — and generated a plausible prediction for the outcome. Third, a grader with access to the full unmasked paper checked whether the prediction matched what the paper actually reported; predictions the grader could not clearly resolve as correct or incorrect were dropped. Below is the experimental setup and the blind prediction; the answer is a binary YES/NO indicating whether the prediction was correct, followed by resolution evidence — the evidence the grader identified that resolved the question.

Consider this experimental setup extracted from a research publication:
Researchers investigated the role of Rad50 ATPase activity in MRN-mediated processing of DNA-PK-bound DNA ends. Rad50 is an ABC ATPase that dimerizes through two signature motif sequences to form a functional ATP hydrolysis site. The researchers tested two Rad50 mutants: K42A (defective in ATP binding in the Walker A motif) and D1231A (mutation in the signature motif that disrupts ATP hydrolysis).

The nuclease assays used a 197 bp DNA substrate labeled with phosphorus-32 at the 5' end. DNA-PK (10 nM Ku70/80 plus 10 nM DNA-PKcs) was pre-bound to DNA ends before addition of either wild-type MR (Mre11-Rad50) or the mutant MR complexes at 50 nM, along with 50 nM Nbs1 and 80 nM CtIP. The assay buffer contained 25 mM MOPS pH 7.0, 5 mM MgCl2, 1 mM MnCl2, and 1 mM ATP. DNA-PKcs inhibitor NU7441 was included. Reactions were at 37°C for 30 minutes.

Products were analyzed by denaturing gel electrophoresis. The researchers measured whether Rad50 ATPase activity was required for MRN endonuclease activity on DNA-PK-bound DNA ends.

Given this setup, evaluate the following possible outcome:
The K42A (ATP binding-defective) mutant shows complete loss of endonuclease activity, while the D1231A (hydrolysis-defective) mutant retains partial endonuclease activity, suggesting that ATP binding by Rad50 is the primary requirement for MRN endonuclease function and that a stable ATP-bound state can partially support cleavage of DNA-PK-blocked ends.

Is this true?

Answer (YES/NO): NO